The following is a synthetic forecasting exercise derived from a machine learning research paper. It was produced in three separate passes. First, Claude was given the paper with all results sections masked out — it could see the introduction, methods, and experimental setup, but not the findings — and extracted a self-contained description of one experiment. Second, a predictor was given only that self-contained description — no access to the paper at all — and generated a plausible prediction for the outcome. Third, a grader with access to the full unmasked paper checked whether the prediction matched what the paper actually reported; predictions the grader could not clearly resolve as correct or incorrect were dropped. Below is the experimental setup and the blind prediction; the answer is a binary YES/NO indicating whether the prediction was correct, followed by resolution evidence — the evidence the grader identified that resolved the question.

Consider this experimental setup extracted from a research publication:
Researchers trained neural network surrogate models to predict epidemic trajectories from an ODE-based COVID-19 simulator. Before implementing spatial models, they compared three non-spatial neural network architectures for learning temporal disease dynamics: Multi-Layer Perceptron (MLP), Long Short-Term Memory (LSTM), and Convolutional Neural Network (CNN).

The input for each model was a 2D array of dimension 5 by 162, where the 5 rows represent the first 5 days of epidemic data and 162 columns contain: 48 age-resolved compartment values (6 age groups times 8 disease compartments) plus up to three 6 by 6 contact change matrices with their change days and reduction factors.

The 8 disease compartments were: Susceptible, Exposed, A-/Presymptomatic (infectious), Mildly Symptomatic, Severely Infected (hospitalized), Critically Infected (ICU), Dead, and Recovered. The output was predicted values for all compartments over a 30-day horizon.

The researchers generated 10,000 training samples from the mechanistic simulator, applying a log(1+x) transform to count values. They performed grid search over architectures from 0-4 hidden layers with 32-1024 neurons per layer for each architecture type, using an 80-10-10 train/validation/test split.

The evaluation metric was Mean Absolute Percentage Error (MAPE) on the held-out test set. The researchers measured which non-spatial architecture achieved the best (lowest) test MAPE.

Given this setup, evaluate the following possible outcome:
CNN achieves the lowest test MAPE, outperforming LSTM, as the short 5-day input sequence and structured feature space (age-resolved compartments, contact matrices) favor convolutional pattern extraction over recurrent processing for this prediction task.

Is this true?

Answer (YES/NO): NO